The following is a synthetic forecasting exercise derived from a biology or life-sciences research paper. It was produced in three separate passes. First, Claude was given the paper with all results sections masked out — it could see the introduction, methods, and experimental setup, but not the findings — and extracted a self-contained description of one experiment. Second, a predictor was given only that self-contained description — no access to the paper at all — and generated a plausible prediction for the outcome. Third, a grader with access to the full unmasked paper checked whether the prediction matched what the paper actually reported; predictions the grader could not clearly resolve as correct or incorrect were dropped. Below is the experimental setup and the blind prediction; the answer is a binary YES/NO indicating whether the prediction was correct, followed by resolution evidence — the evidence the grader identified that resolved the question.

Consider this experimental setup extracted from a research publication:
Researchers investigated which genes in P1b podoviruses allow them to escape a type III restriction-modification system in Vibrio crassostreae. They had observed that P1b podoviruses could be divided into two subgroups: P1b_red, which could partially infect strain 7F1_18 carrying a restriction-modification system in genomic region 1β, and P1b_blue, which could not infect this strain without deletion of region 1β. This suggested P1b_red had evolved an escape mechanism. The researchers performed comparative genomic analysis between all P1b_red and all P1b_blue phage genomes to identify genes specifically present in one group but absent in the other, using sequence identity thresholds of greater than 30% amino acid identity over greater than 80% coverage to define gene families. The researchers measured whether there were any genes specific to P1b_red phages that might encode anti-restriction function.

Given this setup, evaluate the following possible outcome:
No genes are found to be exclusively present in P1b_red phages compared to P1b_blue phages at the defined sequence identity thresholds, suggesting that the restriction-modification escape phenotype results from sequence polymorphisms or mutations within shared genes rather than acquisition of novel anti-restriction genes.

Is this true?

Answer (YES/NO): NO